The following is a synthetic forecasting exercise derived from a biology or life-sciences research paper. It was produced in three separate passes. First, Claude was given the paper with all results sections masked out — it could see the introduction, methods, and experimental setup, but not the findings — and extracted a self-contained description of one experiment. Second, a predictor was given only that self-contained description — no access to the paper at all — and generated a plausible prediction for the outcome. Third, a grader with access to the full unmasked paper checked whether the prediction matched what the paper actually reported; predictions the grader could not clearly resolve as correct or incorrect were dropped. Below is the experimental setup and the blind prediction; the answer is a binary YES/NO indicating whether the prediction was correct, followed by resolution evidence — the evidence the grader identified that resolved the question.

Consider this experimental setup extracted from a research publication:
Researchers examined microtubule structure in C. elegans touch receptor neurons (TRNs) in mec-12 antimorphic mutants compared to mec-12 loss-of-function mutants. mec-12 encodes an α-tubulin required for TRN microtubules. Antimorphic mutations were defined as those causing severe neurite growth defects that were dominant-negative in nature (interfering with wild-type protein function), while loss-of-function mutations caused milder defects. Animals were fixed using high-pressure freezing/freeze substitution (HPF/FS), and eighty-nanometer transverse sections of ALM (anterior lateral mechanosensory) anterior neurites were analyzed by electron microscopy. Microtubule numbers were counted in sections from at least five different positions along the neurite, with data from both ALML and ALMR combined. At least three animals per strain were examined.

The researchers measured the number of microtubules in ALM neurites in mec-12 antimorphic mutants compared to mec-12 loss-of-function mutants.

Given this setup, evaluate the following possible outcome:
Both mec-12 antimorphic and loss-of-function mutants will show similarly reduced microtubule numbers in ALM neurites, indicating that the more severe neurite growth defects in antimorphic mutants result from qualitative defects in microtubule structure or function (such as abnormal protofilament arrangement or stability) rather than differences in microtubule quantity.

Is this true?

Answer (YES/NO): NO